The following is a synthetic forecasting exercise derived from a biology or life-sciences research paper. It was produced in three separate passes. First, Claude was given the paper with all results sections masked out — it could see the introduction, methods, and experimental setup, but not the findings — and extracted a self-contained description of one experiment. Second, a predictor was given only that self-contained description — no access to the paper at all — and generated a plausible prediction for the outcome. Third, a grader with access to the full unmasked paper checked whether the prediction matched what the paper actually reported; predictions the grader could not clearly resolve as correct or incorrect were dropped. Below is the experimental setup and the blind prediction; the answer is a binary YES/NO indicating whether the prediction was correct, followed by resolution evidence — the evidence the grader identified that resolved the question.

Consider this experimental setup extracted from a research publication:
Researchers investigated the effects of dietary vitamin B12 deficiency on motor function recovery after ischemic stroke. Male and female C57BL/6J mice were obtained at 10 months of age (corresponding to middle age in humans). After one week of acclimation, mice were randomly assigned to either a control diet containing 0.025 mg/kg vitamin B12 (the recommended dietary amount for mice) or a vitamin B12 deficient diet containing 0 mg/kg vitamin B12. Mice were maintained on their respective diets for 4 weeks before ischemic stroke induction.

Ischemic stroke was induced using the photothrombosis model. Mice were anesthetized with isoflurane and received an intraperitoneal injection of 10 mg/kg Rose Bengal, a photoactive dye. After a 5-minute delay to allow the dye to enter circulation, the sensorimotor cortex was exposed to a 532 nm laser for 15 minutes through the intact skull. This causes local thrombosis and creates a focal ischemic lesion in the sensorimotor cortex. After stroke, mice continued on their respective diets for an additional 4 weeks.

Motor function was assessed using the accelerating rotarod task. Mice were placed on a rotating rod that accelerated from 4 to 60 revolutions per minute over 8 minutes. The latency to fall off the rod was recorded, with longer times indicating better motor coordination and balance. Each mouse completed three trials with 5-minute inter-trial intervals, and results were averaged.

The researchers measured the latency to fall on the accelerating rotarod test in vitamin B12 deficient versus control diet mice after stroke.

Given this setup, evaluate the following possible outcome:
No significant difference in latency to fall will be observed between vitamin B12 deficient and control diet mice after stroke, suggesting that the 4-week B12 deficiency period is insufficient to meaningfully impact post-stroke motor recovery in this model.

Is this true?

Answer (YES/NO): YES